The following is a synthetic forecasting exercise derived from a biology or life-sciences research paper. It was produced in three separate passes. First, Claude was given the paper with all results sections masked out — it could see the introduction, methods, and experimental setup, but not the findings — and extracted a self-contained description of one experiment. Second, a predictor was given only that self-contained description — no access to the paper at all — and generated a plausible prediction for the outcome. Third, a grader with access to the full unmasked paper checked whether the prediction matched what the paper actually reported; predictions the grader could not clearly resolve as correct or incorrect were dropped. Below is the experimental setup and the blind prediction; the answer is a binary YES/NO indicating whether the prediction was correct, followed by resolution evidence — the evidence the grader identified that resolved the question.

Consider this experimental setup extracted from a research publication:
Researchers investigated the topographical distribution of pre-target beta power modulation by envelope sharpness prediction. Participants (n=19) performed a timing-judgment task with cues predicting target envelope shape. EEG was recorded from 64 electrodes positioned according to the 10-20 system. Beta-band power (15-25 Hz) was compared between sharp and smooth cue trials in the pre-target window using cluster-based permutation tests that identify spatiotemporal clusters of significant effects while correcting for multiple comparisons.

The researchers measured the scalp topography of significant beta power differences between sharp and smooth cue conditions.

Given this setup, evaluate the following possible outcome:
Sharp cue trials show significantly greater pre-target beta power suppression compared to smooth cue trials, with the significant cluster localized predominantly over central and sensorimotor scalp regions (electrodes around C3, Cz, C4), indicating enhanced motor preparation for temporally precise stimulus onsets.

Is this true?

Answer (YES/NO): NO